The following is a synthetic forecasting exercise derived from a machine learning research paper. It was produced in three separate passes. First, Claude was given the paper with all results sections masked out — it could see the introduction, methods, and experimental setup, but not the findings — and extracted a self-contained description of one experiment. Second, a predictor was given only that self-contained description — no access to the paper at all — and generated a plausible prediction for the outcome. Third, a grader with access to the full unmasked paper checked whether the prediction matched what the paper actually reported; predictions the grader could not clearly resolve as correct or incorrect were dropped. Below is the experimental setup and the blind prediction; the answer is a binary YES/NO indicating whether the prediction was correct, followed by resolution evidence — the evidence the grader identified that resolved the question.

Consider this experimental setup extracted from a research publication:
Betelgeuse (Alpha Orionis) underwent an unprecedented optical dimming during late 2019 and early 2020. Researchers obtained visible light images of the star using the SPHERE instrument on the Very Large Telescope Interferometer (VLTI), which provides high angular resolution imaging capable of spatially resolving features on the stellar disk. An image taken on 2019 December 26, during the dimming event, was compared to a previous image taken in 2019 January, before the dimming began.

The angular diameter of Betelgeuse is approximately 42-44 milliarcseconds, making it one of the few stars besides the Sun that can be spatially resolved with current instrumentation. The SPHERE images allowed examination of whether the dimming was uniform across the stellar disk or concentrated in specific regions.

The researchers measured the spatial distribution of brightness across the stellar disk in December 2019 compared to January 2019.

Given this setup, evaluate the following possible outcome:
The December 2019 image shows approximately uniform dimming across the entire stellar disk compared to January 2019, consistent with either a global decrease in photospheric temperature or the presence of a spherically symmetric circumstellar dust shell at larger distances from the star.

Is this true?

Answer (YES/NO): NO